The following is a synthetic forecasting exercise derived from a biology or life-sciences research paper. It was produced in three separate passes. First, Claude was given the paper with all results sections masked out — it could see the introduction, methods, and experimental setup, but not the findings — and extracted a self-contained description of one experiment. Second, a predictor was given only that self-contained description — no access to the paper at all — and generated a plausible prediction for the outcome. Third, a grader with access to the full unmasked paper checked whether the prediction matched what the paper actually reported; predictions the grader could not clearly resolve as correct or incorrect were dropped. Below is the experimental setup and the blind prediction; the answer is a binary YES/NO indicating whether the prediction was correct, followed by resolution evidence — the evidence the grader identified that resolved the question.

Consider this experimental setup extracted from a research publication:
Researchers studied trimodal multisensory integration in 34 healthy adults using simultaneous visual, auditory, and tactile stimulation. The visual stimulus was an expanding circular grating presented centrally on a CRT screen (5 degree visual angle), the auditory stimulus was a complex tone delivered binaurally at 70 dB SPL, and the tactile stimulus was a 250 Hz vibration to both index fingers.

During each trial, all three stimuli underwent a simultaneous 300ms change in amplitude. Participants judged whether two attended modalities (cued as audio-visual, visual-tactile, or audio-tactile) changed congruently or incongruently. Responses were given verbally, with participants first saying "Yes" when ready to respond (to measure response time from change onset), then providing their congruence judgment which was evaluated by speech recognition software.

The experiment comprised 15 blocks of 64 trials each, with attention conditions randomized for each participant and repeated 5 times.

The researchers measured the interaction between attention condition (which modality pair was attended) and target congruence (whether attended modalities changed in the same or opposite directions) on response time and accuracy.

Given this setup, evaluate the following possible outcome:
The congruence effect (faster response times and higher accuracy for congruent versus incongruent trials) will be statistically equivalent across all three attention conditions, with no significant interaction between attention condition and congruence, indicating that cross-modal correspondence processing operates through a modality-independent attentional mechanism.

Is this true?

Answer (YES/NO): NO